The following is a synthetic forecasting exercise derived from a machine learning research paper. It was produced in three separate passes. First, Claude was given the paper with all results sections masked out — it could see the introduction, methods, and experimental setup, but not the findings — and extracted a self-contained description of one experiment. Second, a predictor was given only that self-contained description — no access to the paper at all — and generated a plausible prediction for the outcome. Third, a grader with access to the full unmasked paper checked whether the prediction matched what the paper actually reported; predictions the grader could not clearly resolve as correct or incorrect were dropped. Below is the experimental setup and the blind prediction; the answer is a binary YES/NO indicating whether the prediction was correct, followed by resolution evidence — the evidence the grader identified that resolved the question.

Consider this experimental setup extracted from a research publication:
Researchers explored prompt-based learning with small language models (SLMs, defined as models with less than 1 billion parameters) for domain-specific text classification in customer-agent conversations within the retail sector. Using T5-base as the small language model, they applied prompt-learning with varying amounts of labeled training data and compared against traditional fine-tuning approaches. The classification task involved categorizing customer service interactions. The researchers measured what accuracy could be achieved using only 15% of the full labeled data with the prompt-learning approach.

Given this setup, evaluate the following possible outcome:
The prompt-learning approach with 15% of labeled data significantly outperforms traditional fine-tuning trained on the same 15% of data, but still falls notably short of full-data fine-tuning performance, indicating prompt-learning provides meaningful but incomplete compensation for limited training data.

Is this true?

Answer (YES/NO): NO